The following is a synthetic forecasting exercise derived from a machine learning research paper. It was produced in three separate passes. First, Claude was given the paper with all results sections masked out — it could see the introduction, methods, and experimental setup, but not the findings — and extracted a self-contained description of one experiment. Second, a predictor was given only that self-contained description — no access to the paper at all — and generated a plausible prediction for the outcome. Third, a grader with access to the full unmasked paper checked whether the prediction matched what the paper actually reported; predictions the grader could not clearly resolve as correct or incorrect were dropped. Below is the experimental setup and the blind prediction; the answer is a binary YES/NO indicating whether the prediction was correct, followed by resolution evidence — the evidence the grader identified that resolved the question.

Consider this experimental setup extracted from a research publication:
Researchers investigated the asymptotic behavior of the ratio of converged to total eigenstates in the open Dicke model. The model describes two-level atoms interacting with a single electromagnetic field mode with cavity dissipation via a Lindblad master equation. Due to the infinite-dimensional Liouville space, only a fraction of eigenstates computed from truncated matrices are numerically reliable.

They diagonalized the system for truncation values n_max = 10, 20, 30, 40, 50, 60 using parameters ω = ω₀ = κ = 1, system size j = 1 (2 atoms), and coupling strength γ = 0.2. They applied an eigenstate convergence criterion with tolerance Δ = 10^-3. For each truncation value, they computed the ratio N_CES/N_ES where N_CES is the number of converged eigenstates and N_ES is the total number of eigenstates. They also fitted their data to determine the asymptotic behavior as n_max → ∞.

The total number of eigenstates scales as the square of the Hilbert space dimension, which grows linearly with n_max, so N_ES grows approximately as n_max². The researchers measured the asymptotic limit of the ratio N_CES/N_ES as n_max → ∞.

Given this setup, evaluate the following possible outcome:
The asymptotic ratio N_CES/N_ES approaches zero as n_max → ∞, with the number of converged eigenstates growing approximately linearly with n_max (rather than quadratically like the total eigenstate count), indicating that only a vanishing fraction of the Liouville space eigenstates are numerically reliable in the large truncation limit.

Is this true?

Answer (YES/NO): NO